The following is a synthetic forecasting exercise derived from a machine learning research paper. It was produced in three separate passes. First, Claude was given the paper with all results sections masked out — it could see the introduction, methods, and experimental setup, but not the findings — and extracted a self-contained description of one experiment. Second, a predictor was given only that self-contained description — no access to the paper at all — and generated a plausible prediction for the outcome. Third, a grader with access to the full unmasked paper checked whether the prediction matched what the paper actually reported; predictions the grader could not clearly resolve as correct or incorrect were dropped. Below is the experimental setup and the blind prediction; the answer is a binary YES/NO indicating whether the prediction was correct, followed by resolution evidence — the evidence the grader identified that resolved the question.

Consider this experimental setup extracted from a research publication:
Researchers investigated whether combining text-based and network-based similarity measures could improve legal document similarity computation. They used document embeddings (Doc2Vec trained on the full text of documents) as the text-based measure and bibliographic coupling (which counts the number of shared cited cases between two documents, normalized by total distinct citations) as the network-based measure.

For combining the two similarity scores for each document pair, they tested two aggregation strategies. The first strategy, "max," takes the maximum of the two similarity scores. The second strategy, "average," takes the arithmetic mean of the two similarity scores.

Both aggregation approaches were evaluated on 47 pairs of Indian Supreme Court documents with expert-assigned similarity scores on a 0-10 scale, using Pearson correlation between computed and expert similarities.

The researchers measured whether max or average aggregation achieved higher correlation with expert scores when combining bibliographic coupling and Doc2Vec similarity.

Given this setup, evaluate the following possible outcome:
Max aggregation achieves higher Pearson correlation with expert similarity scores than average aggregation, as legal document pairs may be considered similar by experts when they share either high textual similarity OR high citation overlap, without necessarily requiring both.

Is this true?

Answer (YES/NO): YES